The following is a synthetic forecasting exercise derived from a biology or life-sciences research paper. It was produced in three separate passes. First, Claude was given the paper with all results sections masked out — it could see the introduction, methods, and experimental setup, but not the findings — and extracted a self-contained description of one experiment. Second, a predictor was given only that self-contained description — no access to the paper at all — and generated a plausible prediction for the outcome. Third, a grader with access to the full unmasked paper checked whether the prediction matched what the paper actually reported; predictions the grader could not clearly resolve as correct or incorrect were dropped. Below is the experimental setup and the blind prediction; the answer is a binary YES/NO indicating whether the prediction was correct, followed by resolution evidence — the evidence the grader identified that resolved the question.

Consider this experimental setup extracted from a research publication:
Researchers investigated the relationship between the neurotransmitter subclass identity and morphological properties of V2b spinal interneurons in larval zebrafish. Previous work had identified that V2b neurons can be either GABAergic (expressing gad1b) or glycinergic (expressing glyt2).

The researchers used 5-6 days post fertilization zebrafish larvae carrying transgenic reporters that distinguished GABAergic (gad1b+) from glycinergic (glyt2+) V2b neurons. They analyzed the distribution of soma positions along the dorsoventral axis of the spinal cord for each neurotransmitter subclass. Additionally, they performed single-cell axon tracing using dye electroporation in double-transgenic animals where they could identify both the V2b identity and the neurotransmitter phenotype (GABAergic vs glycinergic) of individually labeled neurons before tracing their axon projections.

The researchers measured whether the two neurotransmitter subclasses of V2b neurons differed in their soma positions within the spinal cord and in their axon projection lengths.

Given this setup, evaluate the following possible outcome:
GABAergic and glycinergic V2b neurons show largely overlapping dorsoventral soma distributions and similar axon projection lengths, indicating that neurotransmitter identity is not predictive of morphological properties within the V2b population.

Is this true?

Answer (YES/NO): NO